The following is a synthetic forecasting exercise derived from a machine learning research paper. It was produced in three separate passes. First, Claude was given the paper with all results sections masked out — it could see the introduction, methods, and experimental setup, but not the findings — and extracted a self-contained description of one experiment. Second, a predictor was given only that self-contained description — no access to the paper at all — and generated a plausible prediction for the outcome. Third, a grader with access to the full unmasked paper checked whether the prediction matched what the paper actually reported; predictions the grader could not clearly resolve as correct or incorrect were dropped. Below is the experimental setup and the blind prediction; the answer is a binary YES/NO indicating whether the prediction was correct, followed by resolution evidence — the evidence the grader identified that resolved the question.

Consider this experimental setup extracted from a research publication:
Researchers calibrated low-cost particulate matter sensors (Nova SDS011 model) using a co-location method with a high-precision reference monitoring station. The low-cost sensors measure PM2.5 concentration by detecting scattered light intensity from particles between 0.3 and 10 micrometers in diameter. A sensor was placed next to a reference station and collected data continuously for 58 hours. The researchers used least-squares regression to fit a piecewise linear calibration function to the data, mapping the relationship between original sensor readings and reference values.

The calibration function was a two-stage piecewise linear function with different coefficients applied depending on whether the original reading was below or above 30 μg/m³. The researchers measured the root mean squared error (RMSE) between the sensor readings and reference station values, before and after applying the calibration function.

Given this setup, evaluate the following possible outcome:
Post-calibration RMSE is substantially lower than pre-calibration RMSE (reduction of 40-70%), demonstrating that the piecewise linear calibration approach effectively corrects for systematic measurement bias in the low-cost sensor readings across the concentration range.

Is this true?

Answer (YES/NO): NO